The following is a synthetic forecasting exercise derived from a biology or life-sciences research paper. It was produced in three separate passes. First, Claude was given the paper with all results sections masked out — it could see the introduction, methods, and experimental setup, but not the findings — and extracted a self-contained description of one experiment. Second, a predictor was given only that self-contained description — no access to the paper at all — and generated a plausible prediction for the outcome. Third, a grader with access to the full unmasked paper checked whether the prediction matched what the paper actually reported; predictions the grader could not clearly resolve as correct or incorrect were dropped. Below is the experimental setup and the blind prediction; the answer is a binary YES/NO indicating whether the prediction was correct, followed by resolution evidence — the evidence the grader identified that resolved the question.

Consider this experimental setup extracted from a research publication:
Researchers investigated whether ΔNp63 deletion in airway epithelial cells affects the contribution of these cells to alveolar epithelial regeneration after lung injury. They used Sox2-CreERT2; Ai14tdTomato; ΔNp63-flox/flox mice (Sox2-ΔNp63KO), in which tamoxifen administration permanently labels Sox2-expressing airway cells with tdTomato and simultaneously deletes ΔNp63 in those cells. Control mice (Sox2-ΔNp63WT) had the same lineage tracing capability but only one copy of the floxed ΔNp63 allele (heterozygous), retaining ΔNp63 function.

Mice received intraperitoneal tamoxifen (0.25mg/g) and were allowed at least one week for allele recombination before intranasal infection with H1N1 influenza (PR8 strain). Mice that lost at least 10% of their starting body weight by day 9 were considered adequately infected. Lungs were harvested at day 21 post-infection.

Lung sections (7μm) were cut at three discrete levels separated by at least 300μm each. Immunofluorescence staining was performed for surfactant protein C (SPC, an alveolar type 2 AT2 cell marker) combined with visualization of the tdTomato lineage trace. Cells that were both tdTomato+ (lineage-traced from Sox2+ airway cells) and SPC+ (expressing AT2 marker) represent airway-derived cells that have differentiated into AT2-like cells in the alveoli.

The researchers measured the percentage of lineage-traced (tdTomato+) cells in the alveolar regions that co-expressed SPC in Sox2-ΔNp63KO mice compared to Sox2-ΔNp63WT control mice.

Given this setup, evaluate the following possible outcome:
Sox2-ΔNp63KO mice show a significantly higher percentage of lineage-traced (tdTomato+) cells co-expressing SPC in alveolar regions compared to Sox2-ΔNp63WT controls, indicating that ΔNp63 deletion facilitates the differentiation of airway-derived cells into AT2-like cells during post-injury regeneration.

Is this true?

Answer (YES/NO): NO